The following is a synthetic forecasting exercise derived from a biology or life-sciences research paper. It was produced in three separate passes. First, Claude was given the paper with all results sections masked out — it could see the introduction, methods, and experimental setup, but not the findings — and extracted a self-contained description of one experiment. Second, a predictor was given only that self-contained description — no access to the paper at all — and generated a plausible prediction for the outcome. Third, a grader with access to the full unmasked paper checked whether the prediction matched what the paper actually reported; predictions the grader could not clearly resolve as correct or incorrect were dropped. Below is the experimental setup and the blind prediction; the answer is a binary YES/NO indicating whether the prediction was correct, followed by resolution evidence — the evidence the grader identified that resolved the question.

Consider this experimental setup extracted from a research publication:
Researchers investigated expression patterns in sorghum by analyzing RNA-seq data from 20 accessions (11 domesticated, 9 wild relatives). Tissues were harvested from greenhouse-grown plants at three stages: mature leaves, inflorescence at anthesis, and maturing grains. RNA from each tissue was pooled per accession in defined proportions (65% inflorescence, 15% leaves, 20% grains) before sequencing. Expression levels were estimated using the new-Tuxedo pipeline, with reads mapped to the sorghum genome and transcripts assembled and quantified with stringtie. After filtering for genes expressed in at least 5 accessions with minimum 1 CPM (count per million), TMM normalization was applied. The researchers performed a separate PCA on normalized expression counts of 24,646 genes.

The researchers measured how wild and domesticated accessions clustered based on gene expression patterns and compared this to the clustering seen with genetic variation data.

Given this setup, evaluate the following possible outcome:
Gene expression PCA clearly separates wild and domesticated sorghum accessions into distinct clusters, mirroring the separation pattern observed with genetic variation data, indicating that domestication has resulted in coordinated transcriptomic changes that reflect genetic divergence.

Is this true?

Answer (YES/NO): NO